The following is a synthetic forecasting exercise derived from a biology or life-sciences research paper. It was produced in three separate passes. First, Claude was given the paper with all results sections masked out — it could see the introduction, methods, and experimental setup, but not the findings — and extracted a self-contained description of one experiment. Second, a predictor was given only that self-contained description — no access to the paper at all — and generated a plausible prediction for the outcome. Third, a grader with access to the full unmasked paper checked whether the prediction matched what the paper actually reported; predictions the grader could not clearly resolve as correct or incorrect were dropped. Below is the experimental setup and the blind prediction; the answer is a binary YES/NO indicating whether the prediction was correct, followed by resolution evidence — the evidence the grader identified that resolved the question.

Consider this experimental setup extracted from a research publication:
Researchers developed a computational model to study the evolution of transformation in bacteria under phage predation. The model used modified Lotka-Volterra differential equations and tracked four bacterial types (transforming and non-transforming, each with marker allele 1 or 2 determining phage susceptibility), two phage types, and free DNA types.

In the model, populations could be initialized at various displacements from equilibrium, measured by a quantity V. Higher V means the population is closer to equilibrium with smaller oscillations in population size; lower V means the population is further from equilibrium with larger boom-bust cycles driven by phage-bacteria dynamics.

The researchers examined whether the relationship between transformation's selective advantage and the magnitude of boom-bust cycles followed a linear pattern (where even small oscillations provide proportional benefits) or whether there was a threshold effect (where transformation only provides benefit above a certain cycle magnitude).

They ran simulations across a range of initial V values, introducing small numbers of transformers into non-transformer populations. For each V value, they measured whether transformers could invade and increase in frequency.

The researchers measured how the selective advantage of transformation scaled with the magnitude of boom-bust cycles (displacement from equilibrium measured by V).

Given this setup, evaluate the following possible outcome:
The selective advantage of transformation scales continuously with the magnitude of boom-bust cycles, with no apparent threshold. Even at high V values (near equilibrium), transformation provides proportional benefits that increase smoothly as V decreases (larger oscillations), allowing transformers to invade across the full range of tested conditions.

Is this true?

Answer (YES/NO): NO